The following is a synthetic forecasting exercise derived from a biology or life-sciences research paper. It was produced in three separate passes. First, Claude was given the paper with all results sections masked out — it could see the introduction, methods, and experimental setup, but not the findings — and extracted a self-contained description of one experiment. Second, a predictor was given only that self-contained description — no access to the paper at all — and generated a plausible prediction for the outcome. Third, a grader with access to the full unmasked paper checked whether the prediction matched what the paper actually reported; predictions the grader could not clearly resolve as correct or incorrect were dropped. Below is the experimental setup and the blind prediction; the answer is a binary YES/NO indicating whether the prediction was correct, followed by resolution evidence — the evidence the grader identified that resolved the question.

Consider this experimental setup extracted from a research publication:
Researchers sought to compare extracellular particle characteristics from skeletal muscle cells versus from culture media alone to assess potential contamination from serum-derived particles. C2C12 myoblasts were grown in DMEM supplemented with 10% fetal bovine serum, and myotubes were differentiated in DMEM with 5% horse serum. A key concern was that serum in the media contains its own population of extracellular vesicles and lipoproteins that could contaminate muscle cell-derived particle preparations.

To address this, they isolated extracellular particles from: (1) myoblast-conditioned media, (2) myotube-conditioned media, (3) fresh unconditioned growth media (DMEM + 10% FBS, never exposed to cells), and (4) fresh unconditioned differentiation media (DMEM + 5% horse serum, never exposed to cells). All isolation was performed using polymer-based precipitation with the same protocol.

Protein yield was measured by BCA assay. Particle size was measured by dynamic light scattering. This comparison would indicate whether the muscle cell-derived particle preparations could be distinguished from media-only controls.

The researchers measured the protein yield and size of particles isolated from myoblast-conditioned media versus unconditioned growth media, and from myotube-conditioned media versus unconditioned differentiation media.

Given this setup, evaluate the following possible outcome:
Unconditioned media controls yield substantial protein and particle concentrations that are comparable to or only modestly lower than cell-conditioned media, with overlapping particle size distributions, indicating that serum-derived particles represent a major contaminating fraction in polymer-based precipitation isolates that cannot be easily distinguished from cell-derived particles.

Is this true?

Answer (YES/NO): NO